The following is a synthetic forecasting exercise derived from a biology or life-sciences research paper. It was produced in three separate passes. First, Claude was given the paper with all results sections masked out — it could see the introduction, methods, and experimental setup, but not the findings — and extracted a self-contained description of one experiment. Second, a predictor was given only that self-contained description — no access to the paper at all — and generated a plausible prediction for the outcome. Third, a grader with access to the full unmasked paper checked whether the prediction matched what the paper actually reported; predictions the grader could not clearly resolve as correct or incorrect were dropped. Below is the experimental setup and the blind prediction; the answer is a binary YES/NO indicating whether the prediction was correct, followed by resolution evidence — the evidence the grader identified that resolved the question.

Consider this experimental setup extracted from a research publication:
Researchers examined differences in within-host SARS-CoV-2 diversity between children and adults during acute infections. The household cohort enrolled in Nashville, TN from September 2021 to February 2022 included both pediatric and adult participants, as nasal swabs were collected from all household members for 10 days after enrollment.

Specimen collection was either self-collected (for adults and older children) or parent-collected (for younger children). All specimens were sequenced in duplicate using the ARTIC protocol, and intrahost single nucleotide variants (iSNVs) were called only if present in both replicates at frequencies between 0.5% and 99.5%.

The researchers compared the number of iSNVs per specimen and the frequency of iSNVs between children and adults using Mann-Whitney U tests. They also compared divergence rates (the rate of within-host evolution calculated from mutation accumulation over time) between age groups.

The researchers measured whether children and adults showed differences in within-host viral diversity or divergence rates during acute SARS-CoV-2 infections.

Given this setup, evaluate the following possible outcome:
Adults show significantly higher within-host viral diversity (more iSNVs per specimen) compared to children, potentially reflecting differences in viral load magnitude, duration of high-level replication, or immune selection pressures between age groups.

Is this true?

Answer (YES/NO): NO